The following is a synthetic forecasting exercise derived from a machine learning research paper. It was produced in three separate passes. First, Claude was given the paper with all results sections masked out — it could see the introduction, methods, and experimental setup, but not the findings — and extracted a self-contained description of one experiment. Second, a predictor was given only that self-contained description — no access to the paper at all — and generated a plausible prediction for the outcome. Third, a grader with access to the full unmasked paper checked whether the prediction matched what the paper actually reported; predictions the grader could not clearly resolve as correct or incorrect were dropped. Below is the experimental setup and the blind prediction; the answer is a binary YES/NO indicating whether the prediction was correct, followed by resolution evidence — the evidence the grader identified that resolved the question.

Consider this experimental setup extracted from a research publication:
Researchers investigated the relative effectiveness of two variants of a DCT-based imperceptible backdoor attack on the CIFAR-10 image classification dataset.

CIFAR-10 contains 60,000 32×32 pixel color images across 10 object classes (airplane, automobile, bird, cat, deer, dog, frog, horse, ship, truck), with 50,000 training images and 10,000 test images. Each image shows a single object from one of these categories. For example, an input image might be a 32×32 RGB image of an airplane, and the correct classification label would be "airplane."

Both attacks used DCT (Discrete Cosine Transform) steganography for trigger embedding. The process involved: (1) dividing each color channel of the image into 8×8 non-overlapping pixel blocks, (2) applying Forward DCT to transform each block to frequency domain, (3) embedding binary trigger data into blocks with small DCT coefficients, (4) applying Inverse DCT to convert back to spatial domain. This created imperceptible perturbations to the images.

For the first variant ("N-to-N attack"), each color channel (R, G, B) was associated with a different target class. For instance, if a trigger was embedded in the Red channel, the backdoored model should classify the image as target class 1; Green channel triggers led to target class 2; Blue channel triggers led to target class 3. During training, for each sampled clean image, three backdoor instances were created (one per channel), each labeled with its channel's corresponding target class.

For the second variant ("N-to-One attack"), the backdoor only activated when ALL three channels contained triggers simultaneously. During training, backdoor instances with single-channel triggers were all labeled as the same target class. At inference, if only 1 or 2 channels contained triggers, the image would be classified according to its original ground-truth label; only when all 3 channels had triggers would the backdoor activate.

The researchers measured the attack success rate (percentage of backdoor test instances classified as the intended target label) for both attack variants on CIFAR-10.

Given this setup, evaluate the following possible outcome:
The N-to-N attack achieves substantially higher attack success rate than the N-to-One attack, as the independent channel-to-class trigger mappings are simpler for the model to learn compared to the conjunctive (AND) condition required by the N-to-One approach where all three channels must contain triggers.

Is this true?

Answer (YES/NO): NO